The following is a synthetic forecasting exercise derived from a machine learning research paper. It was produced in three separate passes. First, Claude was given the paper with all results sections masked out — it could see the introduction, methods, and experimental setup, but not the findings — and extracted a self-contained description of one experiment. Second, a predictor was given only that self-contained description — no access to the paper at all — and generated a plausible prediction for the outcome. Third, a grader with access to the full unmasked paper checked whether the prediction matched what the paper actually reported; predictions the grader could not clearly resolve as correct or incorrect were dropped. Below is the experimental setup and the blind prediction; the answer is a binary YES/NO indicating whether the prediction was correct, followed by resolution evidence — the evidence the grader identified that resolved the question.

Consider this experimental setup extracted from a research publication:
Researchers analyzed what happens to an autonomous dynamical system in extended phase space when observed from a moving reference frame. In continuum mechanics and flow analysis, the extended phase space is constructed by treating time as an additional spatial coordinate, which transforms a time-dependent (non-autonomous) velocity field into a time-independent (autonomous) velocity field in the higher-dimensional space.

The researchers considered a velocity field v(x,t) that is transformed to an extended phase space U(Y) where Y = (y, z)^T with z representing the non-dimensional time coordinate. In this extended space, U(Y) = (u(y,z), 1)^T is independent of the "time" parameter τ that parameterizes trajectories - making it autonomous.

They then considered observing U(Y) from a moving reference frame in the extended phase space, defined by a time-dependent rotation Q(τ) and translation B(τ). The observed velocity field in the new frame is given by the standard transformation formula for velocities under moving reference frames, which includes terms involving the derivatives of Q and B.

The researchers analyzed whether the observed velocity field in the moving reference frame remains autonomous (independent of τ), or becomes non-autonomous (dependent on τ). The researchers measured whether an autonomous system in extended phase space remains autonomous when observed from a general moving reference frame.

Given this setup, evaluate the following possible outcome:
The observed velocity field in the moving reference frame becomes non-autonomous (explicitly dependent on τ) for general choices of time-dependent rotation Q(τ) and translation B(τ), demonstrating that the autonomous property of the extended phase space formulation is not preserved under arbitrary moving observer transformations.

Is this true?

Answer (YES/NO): YES